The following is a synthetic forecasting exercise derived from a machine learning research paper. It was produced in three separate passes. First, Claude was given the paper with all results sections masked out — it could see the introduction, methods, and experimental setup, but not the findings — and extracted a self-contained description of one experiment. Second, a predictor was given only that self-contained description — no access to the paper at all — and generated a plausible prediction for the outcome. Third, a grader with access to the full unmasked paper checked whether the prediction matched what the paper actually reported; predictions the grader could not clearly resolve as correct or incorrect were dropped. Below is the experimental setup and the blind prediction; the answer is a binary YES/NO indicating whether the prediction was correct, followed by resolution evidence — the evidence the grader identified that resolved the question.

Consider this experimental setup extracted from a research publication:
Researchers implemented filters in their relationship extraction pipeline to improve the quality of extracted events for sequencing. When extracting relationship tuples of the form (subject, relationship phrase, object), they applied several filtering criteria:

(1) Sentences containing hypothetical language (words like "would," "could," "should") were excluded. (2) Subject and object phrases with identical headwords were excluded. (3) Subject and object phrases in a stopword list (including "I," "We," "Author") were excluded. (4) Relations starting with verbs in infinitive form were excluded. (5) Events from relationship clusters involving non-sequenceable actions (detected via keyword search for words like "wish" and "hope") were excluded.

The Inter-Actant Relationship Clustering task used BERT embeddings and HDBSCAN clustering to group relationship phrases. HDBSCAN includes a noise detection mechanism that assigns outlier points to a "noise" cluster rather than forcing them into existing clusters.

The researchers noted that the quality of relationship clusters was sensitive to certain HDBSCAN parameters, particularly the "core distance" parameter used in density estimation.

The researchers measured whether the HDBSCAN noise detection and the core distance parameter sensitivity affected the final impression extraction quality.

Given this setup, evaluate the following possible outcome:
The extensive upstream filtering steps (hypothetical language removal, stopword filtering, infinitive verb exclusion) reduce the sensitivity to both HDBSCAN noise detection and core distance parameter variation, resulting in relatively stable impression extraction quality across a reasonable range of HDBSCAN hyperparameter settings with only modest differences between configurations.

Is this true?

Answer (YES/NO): NO